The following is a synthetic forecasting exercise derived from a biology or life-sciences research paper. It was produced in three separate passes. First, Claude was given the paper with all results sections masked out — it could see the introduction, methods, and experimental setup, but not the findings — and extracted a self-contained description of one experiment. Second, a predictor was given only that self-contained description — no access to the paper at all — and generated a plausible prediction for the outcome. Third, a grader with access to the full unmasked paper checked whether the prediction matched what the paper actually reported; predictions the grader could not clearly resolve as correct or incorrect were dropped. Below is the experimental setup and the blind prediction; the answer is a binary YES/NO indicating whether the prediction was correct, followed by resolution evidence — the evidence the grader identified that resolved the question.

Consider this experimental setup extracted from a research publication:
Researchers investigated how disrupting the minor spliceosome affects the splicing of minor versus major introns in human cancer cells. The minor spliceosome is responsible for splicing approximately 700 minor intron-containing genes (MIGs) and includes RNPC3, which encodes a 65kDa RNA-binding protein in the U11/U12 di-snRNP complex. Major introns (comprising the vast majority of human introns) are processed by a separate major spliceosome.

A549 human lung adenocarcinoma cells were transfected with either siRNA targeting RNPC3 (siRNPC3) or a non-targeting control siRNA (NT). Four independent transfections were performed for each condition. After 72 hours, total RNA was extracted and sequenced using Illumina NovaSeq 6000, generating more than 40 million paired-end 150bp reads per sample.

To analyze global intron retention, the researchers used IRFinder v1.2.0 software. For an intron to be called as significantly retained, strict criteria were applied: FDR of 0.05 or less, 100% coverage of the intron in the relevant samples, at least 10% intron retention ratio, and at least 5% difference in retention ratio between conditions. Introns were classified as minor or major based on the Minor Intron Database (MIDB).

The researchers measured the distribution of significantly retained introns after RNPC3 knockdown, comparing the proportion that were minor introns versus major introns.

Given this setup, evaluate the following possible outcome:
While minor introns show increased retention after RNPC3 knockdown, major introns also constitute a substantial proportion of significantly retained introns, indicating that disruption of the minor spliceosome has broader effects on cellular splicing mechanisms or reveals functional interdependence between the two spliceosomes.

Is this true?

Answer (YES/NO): NO